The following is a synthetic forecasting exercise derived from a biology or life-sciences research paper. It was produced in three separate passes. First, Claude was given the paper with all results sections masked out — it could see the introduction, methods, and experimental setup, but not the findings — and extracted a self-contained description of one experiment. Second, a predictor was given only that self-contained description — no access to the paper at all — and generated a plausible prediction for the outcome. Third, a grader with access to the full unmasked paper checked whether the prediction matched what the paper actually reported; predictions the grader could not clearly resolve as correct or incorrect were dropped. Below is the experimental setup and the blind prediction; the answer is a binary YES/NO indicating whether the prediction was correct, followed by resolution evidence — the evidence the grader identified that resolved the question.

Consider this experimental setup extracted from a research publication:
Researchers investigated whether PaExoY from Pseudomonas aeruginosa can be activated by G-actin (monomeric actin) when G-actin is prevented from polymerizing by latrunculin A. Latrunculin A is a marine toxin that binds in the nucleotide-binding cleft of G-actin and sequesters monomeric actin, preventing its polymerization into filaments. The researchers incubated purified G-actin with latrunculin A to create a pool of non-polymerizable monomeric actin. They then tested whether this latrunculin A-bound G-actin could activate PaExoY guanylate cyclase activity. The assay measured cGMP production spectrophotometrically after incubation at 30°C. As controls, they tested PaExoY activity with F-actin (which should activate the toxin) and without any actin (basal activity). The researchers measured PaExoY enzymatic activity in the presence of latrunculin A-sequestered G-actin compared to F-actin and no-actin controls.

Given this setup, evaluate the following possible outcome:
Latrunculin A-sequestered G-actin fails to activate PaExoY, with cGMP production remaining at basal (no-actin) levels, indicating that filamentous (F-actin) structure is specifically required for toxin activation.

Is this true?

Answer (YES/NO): YES